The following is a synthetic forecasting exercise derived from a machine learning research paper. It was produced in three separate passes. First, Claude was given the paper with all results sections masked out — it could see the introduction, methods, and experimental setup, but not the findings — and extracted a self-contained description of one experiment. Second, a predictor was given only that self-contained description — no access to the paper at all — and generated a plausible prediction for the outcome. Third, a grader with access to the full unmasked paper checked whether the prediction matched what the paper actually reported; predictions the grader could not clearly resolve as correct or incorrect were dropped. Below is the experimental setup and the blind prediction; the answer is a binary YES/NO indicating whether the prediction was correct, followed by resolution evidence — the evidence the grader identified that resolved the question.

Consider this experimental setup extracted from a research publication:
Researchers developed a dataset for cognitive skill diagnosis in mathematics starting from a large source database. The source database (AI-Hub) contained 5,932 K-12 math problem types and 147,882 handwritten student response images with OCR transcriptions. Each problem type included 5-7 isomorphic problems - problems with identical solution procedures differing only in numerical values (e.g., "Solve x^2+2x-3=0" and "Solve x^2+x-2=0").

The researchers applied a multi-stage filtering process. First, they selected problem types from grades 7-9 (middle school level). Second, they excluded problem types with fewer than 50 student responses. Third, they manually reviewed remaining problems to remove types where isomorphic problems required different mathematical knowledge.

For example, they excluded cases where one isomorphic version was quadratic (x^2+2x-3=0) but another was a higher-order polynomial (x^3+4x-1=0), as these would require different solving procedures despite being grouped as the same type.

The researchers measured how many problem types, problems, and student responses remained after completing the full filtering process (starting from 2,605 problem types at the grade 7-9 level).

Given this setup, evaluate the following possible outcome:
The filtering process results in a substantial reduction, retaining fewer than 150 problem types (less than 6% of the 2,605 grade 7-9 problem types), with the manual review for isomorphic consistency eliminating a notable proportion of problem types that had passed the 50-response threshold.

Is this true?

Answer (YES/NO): YES